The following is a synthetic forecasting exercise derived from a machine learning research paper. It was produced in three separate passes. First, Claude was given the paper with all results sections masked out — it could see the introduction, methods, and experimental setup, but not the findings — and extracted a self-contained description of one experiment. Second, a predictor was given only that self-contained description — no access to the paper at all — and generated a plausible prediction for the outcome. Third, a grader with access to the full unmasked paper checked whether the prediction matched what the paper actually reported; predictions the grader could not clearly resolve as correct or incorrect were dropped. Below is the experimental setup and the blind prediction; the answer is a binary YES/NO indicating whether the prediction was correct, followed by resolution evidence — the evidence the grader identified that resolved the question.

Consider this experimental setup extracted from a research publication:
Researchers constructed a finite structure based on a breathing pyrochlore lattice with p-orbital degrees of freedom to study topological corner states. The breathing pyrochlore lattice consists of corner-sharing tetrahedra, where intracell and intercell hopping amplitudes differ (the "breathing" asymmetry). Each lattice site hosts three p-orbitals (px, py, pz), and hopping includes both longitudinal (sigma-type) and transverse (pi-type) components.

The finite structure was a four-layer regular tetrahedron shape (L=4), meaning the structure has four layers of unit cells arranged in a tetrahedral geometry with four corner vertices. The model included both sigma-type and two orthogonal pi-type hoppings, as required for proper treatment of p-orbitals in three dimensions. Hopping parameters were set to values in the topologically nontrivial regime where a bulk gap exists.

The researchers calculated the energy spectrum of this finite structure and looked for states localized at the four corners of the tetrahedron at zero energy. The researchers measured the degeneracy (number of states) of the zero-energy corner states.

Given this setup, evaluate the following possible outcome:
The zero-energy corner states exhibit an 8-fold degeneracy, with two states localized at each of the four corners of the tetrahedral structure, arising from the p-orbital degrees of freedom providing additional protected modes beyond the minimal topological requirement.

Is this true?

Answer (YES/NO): NO